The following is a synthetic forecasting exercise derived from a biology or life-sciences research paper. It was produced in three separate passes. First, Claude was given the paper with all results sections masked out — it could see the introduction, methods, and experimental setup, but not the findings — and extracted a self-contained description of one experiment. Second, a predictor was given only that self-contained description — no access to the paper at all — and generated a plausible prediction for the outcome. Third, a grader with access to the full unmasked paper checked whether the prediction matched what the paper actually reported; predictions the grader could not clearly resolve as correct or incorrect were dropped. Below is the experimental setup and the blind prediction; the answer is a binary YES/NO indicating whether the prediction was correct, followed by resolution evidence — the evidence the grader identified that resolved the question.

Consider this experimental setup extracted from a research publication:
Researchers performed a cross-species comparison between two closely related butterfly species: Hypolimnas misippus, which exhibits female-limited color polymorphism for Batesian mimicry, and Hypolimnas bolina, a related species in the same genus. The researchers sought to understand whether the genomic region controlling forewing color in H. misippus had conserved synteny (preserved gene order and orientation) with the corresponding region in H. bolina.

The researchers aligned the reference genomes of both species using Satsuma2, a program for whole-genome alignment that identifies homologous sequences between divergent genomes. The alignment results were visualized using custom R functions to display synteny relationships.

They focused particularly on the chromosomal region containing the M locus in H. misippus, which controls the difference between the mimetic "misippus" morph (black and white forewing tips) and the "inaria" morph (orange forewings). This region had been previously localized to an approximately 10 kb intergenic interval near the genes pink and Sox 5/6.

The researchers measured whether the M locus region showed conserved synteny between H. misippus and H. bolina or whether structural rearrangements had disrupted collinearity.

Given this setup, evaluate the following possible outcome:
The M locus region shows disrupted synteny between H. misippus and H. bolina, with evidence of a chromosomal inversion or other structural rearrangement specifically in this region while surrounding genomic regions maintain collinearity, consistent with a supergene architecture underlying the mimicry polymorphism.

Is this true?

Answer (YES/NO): NO